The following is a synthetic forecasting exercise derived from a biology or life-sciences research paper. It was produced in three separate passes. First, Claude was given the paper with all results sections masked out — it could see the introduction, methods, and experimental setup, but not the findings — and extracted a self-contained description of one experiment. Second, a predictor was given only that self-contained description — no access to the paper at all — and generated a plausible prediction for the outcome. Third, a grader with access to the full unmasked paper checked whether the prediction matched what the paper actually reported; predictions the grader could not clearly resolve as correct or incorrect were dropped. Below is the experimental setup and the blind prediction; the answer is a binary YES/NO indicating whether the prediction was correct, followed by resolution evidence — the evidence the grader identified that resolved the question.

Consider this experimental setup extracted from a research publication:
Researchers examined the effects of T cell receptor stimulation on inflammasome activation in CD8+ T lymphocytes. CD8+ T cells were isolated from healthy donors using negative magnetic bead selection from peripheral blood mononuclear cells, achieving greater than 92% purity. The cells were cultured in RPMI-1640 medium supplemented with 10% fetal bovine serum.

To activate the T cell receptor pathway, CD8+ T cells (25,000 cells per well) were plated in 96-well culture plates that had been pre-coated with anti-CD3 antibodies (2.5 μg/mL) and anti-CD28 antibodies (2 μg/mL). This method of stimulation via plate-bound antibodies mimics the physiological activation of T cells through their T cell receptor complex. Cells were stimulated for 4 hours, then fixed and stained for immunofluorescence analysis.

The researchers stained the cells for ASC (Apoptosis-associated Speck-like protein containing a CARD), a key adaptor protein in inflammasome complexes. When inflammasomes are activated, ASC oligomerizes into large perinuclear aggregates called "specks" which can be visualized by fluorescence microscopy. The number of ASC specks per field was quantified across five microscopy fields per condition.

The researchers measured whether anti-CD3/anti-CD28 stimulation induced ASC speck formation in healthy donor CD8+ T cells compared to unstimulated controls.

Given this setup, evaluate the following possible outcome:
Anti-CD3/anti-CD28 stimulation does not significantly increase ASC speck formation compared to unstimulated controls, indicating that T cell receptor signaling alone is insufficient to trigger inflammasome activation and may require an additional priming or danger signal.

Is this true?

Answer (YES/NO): NO